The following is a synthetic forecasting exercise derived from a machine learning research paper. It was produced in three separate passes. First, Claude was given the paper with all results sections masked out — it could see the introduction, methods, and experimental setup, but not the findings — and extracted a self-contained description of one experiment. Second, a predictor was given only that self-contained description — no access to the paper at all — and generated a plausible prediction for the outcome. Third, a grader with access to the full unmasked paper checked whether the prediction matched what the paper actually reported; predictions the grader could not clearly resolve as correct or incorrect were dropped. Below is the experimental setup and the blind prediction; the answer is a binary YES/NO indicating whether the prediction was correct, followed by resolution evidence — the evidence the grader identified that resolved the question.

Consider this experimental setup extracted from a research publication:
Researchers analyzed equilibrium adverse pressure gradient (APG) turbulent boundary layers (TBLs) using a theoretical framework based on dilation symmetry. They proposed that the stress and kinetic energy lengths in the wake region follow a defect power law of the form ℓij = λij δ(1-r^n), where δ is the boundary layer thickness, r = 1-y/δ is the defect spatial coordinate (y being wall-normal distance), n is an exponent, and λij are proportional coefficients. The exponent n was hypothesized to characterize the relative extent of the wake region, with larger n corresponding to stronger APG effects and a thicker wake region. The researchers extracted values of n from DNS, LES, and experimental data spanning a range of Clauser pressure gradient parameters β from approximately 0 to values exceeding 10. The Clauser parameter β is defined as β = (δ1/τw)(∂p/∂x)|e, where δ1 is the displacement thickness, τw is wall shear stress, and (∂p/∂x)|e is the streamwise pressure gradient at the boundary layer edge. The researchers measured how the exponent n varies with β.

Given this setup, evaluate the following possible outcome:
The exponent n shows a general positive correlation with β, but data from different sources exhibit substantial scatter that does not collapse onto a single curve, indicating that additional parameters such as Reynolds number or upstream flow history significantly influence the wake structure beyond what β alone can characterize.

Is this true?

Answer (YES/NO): YES